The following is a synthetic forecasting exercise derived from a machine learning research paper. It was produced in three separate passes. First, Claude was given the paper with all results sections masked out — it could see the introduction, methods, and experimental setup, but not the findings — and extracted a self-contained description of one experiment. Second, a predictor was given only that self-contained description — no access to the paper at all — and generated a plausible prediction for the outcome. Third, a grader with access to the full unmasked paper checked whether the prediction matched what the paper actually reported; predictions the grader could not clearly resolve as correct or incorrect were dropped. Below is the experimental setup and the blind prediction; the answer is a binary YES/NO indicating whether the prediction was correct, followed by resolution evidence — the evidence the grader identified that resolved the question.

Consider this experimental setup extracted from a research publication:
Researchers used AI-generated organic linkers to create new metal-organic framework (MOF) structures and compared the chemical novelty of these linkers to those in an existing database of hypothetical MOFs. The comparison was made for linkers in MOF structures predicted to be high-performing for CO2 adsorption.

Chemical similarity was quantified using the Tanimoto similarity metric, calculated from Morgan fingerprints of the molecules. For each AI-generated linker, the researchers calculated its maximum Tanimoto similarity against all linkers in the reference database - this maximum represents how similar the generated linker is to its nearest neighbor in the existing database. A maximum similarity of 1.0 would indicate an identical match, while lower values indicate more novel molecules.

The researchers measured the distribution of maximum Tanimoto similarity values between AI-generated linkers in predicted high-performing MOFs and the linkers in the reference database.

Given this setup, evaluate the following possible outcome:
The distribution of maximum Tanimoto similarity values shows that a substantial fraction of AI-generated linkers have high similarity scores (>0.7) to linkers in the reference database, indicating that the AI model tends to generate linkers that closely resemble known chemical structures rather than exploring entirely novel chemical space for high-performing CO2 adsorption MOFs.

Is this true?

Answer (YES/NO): NO